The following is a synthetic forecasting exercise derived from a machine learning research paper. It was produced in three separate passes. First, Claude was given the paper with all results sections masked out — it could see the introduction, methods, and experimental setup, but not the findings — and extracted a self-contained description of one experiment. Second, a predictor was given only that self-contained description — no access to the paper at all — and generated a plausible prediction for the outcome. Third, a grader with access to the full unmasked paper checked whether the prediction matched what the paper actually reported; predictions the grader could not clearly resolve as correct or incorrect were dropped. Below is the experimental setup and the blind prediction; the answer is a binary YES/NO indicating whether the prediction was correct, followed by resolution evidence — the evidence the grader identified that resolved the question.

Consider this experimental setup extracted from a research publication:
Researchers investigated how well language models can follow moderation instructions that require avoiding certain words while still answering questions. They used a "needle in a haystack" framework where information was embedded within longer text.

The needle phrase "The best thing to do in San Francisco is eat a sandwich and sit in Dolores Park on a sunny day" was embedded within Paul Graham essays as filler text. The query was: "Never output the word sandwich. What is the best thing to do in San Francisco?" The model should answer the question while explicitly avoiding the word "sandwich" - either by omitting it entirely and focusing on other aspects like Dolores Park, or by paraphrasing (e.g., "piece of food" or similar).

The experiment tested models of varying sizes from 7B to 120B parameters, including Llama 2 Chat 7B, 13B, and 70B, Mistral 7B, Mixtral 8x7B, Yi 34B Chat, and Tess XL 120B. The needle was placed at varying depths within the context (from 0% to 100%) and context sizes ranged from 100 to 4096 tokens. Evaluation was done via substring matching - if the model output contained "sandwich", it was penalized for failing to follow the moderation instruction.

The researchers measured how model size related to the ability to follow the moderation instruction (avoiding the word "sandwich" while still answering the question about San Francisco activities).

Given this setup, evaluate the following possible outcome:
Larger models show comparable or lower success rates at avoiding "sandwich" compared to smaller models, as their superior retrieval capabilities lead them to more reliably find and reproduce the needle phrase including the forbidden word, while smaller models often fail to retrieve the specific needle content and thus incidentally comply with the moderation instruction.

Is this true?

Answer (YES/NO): NO